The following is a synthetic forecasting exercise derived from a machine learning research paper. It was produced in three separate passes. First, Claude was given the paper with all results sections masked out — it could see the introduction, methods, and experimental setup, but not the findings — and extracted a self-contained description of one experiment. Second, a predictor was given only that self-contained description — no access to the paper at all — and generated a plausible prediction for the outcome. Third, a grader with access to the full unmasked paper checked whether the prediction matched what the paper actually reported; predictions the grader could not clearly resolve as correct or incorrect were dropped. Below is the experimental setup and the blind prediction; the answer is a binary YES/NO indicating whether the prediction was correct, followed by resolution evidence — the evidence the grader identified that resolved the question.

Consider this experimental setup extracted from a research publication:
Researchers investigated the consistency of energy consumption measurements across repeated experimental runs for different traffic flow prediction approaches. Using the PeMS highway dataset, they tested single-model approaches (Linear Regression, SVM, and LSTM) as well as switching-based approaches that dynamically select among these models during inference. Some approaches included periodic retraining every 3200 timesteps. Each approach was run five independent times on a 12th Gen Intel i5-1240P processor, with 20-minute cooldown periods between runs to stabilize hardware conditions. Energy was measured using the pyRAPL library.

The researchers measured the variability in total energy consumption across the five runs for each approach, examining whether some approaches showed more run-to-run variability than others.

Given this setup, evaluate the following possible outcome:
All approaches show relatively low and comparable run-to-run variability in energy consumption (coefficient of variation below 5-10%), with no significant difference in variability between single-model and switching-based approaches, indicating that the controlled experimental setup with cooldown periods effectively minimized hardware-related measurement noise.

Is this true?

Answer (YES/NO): NO